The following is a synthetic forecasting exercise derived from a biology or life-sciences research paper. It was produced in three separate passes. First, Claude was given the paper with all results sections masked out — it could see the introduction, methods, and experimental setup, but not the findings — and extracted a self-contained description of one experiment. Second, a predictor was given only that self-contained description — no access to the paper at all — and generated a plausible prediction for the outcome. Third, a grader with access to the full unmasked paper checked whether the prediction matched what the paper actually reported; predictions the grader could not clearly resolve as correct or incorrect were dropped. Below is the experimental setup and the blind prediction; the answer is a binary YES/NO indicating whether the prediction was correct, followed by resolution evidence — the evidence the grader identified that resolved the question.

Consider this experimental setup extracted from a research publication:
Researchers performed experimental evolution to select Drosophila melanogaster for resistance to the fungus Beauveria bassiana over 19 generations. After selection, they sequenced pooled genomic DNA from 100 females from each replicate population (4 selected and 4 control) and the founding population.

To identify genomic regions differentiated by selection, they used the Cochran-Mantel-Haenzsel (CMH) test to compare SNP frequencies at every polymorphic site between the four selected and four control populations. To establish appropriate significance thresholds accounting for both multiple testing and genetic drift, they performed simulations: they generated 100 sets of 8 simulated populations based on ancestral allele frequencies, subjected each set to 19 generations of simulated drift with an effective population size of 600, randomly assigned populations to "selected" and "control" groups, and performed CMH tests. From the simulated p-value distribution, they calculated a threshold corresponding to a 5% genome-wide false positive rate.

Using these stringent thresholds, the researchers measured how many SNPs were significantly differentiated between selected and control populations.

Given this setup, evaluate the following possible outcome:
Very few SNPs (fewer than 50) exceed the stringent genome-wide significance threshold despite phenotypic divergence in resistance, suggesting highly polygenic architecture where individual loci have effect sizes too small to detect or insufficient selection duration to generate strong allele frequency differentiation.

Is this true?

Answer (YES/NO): YES